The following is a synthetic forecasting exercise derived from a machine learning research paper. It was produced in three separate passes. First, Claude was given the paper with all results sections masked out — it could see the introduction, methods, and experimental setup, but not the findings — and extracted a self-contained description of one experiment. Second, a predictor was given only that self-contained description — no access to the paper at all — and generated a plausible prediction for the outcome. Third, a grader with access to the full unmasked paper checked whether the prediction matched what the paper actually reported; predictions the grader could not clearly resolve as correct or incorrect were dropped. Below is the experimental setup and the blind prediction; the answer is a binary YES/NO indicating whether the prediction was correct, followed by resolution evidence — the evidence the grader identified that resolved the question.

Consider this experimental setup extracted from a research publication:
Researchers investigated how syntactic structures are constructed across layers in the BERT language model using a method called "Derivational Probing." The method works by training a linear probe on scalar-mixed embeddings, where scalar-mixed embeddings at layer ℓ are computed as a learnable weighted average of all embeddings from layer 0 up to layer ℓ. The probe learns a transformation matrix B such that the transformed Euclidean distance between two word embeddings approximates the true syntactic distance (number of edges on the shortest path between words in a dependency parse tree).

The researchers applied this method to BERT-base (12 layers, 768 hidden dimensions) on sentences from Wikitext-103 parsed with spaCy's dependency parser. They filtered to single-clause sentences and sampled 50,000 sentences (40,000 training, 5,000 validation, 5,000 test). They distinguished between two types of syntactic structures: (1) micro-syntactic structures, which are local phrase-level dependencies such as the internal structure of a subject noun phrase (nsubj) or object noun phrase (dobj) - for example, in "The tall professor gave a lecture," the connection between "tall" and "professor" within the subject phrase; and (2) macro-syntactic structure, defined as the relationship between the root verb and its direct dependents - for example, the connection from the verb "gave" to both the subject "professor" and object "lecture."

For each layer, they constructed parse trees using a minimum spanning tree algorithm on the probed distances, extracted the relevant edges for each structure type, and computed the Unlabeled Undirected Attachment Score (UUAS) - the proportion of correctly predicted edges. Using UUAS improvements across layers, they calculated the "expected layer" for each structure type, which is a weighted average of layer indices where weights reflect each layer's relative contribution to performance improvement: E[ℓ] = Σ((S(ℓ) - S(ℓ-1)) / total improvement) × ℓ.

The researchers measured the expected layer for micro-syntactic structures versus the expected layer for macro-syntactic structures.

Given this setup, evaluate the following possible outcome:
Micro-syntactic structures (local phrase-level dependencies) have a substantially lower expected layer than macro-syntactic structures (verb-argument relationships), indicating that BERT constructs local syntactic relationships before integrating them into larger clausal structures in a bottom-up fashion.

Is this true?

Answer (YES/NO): YES